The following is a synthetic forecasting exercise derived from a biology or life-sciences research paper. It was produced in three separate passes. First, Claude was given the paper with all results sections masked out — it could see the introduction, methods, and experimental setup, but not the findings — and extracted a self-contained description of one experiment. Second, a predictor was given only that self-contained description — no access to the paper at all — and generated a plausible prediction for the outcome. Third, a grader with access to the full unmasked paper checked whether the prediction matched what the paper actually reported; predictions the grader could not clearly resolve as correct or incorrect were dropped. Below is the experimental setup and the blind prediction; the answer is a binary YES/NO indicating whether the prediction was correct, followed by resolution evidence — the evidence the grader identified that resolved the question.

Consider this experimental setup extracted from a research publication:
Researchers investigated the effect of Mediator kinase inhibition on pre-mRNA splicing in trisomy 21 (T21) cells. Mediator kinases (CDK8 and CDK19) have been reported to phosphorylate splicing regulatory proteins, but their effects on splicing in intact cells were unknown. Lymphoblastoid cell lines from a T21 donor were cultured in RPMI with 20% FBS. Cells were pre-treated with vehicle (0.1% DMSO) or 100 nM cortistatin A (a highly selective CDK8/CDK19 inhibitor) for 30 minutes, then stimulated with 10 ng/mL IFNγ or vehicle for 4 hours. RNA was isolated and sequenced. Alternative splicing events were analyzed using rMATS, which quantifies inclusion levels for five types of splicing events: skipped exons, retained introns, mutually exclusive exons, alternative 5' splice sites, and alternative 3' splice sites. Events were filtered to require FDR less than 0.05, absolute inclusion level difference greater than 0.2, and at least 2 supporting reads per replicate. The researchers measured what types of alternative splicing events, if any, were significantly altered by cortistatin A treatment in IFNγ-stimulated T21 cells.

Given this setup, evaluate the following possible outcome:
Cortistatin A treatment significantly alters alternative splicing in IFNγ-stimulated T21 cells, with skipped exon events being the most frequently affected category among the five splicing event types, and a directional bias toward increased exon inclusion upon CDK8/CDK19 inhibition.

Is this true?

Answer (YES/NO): YES